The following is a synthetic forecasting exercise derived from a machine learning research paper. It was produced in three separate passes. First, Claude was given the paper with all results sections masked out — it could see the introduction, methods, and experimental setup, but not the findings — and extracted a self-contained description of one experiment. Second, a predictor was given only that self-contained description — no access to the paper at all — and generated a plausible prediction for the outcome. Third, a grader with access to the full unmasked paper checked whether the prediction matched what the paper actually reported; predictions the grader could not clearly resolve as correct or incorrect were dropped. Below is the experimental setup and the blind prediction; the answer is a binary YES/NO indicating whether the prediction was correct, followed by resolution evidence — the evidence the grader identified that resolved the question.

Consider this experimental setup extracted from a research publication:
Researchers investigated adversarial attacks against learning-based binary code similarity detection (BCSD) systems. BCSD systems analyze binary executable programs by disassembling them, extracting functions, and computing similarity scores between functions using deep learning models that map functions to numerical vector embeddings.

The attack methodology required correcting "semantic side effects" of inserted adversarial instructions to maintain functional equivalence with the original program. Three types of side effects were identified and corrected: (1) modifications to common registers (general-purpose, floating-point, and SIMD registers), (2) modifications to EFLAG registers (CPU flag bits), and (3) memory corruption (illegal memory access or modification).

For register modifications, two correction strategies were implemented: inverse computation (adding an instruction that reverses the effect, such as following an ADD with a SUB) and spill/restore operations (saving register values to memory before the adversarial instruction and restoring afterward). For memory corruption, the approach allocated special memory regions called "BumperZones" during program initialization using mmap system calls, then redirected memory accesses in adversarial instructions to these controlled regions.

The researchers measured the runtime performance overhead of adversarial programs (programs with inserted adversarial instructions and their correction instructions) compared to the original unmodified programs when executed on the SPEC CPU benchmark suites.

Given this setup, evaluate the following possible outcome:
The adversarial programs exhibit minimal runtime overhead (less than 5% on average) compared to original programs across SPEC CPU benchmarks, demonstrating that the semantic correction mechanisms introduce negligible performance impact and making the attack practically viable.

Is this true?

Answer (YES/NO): YES